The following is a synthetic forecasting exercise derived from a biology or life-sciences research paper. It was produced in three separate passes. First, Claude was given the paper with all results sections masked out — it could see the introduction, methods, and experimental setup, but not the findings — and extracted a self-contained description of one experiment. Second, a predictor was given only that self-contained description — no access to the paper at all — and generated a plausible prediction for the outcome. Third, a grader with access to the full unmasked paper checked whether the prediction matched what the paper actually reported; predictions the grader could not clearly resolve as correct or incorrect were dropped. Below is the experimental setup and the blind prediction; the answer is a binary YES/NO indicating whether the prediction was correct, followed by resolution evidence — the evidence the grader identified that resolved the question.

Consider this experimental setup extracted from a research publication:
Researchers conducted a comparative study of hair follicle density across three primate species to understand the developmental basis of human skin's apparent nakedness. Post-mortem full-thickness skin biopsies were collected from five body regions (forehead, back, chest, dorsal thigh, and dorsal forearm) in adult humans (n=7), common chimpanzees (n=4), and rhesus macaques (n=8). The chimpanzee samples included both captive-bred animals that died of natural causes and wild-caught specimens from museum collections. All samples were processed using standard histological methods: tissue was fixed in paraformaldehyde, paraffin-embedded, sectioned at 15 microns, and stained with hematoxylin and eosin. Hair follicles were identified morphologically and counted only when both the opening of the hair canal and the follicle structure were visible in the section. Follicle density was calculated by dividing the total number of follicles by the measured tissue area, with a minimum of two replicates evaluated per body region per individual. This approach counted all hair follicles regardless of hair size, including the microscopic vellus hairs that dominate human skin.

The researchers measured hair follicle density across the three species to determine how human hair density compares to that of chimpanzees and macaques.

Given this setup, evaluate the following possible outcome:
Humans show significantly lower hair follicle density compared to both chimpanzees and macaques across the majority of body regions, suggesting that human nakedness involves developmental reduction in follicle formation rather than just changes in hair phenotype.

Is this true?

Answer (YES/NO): NO